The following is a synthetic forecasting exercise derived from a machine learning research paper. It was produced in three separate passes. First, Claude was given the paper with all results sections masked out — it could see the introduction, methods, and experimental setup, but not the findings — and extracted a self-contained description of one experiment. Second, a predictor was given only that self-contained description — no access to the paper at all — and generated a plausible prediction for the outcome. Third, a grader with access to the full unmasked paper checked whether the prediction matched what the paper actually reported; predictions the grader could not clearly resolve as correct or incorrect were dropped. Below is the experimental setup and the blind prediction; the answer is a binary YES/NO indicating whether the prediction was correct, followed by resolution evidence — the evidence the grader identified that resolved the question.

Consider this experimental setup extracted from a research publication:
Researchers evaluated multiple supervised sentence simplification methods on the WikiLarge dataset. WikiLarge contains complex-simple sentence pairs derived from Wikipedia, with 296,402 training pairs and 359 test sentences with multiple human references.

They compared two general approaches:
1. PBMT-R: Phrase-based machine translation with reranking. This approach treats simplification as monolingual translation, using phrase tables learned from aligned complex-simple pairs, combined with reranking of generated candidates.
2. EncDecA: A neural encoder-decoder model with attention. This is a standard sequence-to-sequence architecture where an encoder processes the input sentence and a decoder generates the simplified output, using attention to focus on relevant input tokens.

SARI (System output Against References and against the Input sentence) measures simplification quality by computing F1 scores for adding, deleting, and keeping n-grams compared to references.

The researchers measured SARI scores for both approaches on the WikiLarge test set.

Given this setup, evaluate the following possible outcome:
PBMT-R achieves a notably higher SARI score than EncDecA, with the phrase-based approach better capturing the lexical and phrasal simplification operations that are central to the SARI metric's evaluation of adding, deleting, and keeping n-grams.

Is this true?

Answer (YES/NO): YES